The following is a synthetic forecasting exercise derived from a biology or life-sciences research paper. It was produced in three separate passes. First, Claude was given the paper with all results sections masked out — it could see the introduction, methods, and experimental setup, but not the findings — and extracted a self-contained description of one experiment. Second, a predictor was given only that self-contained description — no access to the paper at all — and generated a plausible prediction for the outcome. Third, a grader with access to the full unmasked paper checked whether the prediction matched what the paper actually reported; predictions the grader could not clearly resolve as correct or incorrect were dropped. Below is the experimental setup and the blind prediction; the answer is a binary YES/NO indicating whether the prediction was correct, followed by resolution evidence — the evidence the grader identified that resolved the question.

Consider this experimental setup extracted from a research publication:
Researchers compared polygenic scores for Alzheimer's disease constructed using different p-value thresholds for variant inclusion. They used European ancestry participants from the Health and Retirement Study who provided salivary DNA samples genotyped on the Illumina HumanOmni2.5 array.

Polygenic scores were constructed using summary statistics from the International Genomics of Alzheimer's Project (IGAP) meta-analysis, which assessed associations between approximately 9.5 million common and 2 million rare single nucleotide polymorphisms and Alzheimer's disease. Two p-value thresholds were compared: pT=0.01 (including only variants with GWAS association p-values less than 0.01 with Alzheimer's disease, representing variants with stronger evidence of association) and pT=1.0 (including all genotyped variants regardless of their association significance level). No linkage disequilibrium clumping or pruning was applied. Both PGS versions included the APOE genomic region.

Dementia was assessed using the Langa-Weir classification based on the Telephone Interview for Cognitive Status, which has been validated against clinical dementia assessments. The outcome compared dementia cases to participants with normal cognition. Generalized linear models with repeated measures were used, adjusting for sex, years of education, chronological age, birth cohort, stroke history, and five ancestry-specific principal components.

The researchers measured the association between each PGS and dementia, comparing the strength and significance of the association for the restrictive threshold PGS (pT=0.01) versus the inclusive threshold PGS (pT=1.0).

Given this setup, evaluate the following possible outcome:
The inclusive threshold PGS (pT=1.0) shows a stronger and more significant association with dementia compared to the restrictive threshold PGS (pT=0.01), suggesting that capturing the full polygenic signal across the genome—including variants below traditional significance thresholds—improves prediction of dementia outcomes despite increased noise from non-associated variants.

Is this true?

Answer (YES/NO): NO